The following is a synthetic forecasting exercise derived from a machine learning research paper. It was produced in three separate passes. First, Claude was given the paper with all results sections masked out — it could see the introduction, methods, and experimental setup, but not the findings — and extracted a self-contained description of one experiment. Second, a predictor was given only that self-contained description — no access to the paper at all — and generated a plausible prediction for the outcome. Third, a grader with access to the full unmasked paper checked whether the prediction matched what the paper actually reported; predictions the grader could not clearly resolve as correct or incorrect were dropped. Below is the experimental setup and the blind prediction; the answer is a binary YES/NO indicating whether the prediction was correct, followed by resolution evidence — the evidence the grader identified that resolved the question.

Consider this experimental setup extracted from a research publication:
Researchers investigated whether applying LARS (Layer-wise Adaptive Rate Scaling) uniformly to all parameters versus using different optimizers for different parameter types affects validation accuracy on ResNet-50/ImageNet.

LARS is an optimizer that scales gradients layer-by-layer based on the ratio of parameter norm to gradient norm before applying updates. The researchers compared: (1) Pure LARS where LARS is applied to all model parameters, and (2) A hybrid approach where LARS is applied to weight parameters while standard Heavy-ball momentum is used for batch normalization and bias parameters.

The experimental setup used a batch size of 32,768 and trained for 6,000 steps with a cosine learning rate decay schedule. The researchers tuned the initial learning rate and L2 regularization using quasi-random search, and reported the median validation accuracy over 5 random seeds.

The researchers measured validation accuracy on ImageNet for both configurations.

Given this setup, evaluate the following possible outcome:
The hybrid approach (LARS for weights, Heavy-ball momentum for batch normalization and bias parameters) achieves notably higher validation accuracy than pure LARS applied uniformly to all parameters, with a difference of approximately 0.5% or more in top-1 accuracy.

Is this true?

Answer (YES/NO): NO